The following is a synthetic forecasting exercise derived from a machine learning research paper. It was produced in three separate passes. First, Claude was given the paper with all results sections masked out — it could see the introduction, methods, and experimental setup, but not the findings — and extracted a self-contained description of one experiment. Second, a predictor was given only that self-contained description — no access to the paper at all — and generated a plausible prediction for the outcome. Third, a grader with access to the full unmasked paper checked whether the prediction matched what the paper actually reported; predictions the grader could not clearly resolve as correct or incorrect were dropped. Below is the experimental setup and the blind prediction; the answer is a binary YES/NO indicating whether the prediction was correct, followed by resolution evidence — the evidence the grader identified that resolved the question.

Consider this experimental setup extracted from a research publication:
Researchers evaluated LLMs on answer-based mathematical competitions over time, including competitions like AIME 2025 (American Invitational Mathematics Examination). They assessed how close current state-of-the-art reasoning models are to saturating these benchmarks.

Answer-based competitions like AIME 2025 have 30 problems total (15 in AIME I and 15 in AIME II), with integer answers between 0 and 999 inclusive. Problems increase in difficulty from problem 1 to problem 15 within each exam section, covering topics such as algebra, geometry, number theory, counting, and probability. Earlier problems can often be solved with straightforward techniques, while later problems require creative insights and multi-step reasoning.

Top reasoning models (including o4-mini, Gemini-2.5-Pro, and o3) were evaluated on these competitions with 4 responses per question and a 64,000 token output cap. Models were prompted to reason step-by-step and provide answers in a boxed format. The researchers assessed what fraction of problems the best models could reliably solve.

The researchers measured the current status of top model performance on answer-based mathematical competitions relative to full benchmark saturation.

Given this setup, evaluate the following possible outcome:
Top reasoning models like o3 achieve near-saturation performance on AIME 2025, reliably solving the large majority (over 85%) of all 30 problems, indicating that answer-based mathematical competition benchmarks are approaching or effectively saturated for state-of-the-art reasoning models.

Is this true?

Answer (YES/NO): YES